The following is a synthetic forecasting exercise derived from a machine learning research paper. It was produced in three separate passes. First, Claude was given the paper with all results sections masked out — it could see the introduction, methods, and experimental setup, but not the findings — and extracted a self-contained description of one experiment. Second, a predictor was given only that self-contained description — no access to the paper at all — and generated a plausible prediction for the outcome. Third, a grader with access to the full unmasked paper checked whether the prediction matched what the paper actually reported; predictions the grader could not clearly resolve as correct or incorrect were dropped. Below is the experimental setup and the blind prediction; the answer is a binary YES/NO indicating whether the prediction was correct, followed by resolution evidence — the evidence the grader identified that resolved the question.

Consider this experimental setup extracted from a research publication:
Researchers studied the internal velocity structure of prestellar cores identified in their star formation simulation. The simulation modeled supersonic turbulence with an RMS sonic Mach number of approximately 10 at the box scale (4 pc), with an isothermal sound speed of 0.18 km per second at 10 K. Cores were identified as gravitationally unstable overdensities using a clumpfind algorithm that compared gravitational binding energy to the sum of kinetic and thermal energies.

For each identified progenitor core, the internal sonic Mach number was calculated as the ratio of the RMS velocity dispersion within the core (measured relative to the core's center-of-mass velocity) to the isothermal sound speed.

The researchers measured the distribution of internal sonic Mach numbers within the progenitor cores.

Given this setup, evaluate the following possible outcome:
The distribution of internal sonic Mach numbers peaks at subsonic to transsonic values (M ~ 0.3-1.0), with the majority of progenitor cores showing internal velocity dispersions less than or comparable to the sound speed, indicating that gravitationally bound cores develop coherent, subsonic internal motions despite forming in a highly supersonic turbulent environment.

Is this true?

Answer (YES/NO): NO